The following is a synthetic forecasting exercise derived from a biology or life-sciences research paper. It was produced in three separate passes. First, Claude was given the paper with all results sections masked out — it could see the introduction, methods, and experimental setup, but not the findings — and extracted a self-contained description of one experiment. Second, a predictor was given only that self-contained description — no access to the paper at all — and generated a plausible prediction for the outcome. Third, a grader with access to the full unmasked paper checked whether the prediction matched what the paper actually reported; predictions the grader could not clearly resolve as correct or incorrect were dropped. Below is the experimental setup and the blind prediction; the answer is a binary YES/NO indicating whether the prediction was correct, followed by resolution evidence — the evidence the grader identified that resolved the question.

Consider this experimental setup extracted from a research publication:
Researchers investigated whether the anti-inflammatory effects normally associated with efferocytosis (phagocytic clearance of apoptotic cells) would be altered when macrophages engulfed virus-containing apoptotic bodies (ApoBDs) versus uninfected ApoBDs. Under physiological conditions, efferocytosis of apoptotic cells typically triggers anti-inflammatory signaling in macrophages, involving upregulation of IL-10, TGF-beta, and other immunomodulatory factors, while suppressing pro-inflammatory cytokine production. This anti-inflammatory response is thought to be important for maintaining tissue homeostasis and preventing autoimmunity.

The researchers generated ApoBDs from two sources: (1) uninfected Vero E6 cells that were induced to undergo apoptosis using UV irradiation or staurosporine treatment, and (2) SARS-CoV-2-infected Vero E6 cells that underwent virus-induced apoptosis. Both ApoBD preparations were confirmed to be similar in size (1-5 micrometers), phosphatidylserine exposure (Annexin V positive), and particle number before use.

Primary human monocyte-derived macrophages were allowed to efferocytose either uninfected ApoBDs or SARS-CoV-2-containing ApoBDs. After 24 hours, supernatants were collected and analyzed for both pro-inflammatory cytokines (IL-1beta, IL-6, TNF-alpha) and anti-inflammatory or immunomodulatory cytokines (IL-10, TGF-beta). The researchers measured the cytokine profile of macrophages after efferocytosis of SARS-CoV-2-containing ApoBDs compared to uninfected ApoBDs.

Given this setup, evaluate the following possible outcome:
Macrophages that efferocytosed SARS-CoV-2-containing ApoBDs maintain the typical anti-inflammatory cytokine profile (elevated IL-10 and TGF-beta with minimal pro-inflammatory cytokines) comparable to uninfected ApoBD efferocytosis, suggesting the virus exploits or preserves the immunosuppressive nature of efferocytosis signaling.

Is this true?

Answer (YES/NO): NO